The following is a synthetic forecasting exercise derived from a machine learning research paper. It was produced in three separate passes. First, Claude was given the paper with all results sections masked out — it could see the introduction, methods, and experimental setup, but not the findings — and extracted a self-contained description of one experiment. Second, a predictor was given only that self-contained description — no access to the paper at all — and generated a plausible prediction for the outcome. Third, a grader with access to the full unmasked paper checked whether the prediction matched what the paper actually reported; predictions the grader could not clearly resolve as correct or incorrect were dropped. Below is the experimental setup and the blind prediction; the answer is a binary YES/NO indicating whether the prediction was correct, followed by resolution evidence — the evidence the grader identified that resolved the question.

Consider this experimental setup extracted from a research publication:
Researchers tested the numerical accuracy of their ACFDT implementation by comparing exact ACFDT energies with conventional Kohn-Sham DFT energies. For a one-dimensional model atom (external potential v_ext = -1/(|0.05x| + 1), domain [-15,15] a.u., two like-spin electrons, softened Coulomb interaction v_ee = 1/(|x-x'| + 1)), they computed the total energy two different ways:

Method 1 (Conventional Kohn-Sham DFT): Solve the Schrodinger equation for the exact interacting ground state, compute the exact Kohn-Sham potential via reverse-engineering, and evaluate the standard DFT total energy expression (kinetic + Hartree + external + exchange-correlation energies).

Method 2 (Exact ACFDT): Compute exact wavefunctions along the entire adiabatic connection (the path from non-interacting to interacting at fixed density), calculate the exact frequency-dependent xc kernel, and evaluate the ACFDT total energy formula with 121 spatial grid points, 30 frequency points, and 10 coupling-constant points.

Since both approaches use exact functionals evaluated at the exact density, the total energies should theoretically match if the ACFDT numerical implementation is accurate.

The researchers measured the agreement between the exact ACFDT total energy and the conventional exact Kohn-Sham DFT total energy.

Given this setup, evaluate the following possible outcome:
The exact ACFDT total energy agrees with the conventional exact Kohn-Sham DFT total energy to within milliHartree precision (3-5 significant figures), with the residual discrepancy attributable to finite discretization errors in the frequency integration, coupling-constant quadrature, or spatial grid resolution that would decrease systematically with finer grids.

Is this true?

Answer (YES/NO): NO